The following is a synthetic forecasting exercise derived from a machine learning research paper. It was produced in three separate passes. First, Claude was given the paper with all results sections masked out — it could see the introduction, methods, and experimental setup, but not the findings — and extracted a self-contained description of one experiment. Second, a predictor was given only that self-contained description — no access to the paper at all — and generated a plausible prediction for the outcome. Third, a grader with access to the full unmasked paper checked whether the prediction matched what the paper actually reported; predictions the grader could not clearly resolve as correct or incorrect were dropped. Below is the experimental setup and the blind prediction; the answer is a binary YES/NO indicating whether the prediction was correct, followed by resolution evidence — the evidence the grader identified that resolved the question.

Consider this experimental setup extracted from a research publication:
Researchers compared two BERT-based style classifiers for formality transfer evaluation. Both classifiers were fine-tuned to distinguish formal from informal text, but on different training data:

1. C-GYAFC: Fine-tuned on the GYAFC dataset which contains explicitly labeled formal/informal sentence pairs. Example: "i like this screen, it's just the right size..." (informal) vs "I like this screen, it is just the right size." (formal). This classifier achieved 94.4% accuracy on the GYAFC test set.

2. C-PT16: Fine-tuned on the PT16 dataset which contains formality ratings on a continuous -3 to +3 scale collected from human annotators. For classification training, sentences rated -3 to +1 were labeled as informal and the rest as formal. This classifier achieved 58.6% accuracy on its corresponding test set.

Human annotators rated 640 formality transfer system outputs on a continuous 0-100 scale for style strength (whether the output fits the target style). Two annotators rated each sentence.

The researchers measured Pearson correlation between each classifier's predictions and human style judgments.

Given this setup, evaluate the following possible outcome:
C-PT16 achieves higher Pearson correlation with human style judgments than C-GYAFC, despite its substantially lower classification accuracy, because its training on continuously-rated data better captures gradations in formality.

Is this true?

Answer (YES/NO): NO